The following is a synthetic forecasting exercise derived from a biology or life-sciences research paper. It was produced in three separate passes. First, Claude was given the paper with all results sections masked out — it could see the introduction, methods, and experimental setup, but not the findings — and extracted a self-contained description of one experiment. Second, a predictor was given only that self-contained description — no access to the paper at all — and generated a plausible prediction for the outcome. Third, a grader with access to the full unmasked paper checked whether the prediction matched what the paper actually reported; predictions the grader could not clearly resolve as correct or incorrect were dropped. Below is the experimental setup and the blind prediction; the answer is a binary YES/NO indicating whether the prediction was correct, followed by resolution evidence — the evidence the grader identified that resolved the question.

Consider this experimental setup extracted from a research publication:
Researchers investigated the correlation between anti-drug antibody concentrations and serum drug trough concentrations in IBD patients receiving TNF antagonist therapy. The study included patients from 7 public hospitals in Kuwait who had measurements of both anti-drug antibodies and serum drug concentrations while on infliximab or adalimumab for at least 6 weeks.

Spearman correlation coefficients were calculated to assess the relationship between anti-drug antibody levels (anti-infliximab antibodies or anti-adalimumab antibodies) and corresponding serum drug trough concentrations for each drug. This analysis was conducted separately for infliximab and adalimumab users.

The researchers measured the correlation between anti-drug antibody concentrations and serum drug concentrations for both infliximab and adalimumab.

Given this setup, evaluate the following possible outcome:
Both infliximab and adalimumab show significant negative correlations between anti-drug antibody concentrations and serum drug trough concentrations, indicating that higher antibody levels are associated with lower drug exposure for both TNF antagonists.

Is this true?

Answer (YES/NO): YES